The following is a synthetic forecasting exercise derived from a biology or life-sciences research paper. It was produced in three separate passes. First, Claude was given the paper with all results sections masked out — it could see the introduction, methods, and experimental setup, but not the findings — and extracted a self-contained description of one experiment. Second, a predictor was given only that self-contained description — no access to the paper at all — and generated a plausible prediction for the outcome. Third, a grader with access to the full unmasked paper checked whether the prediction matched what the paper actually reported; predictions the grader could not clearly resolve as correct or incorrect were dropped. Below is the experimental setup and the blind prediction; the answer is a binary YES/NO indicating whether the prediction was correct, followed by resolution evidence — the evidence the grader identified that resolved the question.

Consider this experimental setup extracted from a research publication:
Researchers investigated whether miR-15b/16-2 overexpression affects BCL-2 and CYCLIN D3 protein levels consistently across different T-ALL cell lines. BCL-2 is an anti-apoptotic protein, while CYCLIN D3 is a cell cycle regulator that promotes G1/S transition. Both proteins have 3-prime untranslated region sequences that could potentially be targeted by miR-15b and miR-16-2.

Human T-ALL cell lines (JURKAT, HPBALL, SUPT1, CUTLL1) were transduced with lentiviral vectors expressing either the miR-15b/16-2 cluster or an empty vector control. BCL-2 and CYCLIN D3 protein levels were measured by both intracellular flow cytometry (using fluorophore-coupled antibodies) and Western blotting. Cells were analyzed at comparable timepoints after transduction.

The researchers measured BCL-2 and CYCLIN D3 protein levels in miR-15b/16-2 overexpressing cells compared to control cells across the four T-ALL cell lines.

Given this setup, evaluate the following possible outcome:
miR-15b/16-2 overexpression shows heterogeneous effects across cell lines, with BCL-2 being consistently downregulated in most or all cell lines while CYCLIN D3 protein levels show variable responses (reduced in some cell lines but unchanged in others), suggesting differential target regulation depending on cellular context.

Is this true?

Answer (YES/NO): NO